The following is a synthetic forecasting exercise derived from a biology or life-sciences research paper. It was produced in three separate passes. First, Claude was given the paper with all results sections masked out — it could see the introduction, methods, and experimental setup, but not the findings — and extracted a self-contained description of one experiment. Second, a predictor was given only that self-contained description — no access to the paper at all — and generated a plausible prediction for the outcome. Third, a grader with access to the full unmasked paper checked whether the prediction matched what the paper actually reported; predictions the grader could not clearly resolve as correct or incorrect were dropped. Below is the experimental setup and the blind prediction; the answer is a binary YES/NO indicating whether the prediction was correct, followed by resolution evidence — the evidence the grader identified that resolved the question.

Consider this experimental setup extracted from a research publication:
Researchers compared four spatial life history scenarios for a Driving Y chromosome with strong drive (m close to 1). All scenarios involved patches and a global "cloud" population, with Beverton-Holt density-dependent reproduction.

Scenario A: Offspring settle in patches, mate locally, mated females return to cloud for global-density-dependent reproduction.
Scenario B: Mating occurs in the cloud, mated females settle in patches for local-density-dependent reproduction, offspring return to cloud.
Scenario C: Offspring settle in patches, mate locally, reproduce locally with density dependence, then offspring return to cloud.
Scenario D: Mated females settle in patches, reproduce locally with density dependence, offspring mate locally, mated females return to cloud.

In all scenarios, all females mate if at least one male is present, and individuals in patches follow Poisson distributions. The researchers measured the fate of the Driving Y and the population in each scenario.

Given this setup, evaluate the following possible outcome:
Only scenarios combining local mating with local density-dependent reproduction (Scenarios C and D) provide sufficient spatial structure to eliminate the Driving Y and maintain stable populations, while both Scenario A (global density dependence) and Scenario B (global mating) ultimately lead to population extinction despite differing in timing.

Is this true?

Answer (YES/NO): NO